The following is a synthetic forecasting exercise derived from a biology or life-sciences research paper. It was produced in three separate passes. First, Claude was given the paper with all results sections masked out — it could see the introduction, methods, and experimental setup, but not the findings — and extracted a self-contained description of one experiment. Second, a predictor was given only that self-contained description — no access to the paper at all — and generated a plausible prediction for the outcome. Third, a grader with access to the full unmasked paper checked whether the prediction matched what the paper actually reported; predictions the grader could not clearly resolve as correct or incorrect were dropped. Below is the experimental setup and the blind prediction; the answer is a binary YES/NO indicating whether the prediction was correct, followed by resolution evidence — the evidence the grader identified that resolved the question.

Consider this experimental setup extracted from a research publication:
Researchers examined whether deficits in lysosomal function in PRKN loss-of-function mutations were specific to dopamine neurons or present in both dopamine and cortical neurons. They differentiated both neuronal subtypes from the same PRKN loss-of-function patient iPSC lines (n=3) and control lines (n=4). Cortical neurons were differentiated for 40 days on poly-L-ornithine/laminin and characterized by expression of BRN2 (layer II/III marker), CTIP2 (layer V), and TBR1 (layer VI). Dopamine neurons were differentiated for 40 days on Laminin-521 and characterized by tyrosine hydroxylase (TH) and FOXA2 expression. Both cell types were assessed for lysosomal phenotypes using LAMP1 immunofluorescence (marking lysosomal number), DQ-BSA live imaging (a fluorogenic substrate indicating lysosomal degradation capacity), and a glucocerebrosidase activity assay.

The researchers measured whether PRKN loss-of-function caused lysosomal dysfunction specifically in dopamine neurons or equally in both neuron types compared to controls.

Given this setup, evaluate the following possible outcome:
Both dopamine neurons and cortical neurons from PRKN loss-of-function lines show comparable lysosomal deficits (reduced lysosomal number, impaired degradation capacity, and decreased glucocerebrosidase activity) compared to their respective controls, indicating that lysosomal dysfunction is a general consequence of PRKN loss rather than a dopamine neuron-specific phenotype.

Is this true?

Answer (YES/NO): NO